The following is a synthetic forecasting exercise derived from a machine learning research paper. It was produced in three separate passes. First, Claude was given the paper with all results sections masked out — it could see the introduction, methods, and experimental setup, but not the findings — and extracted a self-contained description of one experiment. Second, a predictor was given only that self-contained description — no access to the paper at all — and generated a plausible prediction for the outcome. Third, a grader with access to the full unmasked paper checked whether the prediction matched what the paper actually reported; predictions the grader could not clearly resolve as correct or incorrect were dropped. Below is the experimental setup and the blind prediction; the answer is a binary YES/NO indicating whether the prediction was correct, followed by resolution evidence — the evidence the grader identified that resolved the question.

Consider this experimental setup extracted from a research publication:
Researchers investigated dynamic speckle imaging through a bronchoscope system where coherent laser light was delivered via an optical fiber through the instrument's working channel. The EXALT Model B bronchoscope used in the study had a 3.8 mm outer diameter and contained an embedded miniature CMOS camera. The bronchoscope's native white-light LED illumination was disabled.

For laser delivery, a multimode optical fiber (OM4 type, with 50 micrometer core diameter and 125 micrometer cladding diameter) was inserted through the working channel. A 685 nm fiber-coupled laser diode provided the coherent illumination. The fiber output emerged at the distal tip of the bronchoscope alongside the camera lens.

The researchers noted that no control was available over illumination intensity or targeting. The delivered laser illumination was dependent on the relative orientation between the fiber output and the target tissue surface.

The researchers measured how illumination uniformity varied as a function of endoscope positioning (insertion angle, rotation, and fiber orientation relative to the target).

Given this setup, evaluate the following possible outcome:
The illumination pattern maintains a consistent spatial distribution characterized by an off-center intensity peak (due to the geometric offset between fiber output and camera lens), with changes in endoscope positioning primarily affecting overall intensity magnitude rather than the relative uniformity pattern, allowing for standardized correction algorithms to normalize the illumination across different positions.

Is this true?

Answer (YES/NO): NO